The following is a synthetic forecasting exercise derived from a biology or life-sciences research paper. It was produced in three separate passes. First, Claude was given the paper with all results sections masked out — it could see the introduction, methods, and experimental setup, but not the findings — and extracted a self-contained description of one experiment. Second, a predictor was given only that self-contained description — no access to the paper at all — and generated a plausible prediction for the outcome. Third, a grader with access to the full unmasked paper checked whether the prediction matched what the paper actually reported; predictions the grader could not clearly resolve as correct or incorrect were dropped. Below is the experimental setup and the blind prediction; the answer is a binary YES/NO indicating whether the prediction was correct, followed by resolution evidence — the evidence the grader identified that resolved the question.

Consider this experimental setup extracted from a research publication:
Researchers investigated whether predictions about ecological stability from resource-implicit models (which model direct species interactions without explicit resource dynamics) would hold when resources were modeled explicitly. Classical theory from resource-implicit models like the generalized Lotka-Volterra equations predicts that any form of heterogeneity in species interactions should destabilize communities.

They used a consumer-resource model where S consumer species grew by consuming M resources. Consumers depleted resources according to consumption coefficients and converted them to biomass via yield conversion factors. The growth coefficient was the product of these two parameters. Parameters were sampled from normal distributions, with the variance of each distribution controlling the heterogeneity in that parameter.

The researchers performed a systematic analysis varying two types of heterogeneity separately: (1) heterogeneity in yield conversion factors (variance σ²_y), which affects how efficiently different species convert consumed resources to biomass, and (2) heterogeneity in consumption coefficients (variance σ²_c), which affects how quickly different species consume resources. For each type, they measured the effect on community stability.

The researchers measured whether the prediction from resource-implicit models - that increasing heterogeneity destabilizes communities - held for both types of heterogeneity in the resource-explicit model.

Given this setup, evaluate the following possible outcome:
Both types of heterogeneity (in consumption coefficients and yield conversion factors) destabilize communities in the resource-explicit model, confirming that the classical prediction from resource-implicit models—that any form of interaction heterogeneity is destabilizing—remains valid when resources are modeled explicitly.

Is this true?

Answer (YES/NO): NO